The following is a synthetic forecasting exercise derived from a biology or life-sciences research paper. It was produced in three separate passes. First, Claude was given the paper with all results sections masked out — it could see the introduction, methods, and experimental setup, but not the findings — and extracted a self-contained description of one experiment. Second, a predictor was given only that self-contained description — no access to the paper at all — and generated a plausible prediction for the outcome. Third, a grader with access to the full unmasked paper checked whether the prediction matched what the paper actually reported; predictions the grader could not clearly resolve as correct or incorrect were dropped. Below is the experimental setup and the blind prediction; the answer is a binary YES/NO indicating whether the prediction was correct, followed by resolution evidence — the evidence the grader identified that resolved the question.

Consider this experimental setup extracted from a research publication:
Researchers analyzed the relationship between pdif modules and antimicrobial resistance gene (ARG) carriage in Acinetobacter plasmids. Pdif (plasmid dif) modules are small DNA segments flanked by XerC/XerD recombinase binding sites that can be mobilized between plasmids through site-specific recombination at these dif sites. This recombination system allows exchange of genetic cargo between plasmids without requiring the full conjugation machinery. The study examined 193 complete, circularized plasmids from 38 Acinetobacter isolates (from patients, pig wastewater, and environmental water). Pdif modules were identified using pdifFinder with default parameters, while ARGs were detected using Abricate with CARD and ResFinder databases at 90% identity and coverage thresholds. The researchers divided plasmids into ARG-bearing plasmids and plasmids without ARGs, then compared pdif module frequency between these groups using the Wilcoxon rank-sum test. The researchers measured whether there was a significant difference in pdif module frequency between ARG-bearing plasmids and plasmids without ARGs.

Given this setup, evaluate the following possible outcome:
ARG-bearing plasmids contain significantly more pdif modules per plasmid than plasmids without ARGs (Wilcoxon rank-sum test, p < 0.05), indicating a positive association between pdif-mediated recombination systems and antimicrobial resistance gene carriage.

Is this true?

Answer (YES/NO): YES